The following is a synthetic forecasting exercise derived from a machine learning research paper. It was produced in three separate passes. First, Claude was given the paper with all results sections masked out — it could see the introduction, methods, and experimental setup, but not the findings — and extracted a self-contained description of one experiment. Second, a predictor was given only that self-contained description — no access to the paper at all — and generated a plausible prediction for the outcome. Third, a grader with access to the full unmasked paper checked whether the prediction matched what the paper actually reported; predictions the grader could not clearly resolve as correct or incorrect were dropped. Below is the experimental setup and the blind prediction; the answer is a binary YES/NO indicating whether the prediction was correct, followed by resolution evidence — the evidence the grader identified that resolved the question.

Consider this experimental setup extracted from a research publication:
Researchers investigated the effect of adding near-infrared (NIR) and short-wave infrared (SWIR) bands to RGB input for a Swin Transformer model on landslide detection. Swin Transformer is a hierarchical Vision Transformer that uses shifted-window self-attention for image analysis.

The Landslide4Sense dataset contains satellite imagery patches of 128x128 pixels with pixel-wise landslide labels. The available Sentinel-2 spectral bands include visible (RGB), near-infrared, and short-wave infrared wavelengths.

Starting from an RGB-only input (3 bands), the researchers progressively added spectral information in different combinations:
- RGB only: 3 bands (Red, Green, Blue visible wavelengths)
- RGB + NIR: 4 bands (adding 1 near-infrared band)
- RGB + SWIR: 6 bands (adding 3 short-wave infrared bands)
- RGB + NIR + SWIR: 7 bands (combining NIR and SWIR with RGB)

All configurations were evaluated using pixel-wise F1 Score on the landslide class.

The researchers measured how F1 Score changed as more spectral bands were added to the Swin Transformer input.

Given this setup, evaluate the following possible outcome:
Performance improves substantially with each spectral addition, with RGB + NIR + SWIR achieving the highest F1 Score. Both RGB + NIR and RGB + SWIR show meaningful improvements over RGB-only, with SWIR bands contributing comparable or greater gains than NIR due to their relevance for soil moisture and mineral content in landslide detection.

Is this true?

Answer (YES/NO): NO